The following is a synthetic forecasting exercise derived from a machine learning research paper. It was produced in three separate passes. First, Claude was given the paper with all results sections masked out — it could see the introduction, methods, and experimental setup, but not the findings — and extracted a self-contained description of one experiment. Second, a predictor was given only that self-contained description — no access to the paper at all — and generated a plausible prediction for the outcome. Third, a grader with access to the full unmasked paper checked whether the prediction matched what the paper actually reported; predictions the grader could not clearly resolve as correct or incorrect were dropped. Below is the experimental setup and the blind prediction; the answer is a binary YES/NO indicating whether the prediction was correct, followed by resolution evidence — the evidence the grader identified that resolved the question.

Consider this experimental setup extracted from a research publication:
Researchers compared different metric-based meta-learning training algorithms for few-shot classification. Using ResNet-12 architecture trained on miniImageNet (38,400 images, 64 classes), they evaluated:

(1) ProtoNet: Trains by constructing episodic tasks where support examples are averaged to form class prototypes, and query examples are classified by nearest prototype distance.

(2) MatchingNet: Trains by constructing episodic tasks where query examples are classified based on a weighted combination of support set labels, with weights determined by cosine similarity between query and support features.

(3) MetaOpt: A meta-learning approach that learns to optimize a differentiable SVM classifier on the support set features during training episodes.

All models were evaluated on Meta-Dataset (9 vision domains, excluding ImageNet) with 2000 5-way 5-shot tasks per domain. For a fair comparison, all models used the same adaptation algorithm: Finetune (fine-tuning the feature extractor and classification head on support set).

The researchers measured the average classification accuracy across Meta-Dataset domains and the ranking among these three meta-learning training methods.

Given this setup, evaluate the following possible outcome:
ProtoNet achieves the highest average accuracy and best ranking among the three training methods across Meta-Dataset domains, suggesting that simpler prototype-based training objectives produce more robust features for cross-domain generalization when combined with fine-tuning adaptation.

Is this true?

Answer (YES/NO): NO